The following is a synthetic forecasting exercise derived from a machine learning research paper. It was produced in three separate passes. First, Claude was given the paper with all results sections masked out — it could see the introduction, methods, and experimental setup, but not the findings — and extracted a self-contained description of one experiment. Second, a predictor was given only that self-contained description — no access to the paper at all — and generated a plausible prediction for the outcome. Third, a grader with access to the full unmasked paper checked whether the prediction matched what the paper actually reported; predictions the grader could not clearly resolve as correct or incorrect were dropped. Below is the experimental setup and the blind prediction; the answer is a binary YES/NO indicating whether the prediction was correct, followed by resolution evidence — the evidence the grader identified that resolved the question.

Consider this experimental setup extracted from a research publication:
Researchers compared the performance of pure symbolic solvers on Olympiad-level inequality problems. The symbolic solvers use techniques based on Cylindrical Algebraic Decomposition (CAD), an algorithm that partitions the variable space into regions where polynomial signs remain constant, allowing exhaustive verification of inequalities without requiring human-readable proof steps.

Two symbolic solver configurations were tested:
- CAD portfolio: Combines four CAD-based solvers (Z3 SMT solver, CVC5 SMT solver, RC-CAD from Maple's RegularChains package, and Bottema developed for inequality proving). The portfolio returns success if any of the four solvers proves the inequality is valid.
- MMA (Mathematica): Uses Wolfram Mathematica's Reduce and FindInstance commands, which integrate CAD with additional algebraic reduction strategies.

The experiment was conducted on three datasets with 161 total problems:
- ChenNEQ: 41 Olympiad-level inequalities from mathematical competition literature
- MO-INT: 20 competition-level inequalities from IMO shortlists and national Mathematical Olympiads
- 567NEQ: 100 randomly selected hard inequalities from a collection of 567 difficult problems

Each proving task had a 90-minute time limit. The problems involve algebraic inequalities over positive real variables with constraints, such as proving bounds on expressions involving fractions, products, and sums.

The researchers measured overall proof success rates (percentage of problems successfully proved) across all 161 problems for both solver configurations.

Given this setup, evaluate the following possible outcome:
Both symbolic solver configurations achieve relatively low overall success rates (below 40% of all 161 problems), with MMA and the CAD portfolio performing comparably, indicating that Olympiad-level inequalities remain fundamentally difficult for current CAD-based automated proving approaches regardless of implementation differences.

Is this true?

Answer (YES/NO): NO